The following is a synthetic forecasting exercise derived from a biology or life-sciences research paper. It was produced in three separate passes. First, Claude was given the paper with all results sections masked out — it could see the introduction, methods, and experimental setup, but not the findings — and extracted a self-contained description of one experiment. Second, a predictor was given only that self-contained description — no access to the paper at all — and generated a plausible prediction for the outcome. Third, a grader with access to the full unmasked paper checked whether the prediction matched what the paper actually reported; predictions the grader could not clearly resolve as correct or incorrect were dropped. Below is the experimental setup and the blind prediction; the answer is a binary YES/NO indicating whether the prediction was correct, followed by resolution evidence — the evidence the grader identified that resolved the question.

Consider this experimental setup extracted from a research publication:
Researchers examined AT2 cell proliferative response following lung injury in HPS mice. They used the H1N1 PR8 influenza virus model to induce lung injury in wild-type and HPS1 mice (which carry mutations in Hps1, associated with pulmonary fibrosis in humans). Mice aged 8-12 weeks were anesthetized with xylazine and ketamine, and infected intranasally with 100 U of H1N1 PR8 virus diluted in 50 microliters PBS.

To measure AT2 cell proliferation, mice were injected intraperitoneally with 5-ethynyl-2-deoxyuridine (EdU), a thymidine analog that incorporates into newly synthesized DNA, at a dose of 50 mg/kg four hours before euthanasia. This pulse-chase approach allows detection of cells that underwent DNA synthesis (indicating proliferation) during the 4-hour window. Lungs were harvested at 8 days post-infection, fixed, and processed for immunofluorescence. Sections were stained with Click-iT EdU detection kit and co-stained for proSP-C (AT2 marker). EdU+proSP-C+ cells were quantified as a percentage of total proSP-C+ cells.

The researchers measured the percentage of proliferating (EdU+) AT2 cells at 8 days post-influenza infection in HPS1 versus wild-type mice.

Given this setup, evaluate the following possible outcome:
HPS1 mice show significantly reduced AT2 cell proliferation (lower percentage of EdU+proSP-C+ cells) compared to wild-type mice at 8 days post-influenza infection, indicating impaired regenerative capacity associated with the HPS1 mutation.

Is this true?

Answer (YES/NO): YES